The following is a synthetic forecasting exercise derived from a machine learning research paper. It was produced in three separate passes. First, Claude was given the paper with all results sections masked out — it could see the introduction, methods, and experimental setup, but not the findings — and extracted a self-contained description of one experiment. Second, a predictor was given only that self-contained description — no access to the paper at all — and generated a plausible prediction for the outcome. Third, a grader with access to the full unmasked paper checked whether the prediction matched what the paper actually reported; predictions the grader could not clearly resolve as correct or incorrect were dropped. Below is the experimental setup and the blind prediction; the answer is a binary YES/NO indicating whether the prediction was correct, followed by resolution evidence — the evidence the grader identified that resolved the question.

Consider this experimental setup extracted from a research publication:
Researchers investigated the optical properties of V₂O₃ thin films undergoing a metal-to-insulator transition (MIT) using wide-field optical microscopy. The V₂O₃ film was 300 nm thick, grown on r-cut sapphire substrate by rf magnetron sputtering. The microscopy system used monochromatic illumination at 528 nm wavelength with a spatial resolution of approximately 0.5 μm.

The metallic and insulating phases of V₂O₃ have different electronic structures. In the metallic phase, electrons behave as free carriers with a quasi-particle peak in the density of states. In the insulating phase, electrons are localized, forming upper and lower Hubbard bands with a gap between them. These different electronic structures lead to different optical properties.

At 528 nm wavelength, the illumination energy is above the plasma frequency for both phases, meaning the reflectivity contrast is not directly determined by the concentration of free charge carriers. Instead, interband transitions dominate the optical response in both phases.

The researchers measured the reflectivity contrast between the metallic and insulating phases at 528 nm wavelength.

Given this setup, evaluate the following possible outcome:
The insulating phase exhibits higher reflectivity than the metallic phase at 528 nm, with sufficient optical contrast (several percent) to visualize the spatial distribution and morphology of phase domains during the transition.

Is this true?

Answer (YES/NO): YES